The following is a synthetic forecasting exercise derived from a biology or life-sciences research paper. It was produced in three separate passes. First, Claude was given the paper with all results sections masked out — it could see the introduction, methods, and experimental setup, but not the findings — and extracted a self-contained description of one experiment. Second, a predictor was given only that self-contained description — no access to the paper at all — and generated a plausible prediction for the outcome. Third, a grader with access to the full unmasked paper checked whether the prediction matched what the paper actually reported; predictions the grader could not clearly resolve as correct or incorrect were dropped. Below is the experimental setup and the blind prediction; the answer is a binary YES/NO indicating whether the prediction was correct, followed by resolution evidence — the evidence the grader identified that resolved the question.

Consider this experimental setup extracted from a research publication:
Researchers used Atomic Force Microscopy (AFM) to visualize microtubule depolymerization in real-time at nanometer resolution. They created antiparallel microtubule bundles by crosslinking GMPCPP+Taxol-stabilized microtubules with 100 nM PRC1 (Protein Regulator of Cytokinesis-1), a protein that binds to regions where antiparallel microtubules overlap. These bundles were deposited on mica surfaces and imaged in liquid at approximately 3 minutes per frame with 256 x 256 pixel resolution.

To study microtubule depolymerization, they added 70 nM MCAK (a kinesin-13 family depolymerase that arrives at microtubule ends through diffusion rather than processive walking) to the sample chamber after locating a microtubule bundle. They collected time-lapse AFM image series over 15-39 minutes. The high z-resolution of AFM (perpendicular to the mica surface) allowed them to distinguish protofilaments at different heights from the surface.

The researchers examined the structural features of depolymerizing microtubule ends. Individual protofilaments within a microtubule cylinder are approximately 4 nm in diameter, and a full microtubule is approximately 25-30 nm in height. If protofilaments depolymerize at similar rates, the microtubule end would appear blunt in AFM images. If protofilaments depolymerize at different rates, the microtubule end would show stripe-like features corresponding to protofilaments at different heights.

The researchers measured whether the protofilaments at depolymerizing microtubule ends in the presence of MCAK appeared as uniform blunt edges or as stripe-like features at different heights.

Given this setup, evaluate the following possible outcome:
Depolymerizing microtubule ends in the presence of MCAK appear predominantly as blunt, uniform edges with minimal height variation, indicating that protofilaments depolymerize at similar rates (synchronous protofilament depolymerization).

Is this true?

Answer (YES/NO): NO